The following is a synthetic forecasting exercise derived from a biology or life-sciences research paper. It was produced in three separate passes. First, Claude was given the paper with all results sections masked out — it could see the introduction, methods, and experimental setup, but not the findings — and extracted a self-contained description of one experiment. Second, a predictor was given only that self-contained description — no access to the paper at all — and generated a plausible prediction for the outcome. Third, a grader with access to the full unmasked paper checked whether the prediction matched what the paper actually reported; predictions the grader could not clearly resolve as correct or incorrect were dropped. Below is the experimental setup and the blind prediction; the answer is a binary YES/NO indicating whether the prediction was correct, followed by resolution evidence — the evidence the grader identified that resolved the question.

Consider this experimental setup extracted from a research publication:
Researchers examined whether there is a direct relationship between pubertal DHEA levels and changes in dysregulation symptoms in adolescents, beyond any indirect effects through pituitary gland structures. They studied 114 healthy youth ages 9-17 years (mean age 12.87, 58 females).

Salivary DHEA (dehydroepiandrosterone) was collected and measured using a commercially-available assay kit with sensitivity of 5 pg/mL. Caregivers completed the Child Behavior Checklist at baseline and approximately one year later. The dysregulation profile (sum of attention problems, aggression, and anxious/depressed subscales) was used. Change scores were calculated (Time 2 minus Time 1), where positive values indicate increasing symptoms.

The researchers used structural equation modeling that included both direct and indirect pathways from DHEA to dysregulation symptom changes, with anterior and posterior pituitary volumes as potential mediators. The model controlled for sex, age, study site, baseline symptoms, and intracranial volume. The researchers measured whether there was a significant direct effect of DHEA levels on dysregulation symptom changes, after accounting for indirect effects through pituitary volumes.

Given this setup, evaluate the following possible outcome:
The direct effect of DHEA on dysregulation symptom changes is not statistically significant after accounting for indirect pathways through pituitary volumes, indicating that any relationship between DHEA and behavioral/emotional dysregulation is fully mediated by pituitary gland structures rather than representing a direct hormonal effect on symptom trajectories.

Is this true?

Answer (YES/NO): NO